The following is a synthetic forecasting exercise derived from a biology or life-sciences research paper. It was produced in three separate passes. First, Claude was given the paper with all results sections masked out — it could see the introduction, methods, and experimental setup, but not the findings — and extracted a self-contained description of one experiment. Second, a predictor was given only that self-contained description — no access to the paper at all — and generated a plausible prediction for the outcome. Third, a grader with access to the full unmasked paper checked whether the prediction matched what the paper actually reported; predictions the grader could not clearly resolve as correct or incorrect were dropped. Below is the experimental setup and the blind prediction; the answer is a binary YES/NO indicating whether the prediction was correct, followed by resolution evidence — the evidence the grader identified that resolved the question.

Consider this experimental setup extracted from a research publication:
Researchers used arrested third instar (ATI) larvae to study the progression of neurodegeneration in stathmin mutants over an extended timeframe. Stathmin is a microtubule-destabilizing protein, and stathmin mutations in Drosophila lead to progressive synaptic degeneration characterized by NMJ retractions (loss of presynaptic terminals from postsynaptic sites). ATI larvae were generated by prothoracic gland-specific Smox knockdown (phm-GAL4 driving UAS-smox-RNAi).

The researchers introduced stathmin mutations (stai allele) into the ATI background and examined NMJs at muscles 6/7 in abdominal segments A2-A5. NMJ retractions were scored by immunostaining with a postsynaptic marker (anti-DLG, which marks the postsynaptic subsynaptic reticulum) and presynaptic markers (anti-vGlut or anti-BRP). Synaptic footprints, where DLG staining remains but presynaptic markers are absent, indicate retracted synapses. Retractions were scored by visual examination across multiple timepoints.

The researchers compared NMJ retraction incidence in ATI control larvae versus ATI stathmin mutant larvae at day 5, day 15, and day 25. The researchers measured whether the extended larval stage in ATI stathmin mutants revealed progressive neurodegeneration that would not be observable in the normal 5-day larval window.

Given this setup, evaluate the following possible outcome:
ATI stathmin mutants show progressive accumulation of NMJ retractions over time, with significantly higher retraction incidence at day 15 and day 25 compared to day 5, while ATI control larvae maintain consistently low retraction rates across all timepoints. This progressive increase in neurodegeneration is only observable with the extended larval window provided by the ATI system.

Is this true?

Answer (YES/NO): NO